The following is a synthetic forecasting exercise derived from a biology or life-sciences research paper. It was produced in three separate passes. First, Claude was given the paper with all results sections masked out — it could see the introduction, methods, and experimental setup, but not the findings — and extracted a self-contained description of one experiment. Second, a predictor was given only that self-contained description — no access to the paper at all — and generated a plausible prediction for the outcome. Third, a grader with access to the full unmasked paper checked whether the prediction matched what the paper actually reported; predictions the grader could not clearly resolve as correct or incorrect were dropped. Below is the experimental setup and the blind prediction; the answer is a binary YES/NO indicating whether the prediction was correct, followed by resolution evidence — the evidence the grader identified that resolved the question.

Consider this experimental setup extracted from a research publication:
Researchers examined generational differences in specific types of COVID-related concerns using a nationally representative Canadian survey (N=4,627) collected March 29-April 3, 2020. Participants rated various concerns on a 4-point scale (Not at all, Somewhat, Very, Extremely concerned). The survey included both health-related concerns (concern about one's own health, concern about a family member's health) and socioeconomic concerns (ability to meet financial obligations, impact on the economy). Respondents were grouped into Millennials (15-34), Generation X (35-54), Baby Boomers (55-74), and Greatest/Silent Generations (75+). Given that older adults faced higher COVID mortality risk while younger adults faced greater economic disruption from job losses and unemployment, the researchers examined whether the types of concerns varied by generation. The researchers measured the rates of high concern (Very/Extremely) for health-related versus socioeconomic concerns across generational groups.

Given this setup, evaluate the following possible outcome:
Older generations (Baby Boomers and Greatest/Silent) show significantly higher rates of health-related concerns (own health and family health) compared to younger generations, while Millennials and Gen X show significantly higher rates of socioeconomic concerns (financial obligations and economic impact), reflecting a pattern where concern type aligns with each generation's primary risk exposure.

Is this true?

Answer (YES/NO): NO